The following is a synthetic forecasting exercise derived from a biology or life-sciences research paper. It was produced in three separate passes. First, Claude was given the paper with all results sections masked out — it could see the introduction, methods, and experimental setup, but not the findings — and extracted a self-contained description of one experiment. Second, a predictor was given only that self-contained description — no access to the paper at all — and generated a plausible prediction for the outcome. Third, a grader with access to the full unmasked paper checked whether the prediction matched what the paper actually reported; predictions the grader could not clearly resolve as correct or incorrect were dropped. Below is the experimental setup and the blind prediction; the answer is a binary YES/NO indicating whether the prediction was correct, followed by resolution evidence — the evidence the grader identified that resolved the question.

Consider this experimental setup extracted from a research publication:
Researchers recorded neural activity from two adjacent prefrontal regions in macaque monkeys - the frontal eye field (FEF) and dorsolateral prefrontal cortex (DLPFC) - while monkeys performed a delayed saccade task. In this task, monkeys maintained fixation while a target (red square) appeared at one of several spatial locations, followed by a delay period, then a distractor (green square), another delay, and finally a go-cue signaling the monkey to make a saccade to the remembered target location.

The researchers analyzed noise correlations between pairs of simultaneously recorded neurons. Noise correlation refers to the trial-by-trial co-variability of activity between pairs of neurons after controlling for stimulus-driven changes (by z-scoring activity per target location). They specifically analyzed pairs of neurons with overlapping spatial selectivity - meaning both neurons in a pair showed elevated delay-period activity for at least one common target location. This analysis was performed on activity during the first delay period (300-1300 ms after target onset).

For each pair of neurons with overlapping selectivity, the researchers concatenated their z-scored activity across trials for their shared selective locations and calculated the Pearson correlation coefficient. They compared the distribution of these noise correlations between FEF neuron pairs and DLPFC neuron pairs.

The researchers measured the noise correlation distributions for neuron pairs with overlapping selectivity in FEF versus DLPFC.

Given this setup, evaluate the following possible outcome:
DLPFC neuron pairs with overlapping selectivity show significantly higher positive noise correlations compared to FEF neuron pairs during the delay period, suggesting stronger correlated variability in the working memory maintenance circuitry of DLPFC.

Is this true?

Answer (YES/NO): NO